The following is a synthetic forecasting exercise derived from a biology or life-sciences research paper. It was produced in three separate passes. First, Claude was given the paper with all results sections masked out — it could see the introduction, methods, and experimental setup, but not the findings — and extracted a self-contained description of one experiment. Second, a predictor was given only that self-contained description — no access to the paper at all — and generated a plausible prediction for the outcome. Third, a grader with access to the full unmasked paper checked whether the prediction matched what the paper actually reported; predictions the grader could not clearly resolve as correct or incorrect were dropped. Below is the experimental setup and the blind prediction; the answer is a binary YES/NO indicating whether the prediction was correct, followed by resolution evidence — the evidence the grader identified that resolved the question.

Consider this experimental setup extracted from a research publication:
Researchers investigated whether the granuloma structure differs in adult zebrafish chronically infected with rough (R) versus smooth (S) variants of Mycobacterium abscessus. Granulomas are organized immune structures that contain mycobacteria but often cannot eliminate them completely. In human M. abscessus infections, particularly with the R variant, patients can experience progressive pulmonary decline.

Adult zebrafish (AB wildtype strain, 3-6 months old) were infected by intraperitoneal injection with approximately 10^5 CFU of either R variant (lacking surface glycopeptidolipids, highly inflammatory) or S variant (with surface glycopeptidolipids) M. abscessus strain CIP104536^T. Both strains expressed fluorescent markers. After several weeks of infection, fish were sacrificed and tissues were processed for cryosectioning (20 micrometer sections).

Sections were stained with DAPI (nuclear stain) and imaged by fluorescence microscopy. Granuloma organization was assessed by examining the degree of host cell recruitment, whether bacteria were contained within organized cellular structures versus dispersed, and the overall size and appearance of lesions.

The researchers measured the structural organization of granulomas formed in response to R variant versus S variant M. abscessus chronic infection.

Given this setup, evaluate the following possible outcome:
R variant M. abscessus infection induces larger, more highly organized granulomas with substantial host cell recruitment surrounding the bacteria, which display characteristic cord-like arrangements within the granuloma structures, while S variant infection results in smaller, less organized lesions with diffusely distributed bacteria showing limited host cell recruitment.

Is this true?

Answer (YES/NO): NO